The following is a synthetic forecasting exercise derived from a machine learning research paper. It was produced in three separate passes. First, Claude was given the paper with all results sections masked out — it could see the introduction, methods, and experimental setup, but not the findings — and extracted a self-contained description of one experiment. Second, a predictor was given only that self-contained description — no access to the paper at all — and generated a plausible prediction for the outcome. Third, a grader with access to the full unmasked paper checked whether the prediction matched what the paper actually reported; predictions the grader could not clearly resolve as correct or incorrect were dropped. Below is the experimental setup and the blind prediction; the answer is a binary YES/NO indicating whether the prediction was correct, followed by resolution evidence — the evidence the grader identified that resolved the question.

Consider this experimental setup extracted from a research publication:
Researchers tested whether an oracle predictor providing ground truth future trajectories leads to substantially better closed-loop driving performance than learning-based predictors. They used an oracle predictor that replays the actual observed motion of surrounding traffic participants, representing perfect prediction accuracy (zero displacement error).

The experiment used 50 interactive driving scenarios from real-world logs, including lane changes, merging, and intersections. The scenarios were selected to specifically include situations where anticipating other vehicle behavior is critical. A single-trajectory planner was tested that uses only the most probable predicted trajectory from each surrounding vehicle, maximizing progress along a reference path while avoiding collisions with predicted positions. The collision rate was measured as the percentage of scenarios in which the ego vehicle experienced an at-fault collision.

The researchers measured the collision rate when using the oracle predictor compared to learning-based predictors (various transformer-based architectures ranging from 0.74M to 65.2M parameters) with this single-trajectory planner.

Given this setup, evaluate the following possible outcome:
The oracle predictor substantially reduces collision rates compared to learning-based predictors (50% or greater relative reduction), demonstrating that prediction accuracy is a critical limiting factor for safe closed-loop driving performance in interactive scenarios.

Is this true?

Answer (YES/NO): NO